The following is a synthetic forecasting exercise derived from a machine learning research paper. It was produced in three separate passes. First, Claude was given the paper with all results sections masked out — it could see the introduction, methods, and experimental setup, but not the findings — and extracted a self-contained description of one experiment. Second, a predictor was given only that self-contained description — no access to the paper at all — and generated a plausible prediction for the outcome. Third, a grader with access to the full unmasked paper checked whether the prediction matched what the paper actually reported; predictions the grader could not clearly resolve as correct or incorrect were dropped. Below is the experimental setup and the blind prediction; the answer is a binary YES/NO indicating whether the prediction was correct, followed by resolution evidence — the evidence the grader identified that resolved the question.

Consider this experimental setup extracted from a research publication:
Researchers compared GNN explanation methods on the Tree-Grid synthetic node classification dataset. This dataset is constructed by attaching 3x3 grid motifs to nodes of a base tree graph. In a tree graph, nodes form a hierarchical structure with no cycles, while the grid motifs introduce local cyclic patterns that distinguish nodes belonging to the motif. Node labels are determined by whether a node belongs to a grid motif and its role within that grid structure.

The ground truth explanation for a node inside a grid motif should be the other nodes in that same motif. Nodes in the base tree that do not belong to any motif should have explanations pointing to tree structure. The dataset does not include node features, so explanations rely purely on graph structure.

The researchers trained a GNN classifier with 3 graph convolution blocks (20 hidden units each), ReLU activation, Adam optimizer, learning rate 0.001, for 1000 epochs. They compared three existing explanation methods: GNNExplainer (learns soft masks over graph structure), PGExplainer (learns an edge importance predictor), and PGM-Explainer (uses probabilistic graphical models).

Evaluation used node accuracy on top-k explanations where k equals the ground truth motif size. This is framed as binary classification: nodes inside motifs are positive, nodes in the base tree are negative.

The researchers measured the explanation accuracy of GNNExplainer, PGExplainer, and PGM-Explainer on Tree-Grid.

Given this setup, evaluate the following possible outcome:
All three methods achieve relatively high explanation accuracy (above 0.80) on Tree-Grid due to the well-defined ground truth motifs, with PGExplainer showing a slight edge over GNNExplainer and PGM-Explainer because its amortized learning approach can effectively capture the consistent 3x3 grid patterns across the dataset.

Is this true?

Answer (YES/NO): YES